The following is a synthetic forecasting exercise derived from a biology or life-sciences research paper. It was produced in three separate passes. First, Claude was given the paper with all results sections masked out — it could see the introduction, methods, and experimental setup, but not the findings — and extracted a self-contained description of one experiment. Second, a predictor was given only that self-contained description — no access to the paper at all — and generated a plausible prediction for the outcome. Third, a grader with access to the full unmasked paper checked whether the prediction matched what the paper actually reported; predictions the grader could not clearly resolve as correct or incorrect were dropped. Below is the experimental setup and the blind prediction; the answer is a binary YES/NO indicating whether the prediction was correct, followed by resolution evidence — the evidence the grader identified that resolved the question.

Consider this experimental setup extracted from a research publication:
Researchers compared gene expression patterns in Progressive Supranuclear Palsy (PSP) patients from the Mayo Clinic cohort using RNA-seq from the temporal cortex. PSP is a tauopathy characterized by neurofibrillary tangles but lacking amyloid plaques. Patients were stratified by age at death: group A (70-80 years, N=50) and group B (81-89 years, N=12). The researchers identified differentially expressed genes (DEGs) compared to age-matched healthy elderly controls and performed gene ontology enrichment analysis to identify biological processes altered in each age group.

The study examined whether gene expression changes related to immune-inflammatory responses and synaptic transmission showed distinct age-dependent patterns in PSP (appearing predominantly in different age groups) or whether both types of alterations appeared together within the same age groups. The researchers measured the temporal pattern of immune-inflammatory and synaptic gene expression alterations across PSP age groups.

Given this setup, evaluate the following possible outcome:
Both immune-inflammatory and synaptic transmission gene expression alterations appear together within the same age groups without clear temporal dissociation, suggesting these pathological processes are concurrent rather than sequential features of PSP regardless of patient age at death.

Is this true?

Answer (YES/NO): YES